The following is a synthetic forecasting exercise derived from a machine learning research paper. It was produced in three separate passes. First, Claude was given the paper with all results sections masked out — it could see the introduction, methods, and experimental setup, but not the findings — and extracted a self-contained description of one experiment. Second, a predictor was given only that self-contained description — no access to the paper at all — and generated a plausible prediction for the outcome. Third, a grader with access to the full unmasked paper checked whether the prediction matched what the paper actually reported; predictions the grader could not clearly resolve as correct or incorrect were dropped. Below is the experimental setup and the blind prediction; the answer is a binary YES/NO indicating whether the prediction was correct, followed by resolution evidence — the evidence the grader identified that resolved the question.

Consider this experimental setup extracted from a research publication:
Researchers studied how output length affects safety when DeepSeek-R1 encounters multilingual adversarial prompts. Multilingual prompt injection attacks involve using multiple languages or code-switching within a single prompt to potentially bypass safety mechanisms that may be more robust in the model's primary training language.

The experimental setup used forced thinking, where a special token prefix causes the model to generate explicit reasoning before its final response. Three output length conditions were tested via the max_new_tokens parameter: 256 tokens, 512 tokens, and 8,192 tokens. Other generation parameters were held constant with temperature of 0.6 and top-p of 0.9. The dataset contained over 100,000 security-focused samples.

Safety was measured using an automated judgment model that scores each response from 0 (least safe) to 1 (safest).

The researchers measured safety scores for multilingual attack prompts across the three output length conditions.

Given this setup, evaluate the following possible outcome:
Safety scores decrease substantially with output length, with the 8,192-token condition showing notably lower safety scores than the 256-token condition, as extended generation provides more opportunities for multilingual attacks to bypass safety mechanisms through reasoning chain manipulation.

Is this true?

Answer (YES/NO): YES